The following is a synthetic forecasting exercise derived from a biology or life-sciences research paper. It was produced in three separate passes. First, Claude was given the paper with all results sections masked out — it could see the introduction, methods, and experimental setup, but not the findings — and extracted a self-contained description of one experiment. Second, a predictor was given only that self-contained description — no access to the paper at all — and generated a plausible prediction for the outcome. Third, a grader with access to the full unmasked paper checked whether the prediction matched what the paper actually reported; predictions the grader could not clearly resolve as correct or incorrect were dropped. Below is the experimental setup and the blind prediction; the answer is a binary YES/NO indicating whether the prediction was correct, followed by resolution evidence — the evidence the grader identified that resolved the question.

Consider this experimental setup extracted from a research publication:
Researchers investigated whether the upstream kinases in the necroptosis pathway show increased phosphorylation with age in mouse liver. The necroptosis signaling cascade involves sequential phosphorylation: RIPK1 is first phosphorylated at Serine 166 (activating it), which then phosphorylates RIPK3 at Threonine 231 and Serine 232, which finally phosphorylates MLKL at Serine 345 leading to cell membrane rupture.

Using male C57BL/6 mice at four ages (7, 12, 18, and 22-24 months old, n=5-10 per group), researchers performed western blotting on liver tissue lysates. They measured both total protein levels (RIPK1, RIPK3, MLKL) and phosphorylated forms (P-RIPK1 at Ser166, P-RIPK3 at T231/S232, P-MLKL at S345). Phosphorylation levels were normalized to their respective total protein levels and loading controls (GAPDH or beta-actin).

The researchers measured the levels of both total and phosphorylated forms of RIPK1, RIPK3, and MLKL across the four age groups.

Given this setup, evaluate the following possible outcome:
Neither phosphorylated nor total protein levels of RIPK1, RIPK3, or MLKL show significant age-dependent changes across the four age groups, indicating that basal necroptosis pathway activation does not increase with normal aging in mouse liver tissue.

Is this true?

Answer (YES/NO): NO